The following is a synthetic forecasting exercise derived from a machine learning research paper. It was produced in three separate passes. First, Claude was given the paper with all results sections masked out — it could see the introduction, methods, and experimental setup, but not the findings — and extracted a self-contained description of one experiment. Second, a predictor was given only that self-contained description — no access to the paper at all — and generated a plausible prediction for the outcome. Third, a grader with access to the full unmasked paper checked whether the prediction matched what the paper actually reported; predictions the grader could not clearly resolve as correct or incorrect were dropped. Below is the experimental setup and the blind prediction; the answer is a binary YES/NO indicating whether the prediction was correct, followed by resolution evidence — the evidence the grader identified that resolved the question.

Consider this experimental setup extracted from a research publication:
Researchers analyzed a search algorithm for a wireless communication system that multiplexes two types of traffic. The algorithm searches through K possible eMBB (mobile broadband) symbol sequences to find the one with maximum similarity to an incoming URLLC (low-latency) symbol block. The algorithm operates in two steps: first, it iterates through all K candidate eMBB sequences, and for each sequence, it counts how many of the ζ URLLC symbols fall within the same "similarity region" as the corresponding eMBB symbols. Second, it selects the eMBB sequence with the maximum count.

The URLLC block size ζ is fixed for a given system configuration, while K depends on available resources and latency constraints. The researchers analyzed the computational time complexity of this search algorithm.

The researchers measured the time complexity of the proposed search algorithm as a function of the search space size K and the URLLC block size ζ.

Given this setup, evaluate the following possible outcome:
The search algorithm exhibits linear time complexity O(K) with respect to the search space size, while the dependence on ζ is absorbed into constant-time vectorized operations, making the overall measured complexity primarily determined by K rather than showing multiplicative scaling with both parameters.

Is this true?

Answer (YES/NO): NO